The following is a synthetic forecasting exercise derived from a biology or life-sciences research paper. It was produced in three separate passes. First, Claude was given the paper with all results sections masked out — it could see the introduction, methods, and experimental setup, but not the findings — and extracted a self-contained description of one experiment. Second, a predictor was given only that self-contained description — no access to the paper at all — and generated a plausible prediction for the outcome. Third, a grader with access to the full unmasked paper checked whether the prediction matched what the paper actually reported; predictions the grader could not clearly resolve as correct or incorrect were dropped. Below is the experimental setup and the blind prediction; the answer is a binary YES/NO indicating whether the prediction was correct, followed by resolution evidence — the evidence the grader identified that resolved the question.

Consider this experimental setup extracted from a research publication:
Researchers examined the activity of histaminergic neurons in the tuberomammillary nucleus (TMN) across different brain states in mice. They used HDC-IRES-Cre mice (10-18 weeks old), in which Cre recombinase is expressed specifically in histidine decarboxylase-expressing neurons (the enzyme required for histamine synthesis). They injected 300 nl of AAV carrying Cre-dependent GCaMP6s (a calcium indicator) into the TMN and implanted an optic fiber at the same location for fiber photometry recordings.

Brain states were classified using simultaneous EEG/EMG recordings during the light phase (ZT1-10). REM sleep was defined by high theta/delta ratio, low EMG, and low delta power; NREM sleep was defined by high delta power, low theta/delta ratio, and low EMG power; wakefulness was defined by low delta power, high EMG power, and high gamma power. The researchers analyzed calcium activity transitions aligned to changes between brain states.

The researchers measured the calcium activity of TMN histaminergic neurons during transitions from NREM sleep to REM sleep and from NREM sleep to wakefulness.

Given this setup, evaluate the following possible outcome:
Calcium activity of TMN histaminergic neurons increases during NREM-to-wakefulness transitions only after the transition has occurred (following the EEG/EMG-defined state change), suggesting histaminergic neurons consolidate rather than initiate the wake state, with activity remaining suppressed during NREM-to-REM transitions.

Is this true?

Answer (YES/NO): YES